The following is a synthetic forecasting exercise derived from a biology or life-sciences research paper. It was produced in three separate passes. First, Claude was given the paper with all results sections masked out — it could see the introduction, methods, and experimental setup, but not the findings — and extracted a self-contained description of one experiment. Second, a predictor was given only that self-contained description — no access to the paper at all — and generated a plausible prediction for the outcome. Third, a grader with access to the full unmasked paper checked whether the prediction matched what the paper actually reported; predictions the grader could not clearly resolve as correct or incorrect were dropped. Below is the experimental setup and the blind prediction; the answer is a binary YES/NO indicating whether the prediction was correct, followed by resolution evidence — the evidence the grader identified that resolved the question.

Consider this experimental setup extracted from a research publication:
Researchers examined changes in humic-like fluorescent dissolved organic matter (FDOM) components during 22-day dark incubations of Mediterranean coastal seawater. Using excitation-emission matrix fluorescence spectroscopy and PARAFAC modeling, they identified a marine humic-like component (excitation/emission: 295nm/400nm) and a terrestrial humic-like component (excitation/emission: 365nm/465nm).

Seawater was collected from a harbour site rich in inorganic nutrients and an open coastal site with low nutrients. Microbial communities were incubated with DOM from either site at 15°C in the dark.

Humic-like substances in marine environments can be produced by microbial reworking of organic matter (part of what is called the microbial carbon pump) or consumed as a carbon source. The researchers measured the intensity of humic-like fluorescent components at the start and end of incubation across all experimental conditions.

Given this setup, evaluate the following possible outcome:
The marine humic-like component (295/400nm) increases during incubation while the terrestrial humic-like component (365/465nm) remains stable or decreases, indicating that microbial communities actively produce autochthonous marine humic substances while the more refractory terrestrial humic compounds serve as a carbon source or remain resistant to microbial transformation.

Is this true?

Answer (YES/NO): NO